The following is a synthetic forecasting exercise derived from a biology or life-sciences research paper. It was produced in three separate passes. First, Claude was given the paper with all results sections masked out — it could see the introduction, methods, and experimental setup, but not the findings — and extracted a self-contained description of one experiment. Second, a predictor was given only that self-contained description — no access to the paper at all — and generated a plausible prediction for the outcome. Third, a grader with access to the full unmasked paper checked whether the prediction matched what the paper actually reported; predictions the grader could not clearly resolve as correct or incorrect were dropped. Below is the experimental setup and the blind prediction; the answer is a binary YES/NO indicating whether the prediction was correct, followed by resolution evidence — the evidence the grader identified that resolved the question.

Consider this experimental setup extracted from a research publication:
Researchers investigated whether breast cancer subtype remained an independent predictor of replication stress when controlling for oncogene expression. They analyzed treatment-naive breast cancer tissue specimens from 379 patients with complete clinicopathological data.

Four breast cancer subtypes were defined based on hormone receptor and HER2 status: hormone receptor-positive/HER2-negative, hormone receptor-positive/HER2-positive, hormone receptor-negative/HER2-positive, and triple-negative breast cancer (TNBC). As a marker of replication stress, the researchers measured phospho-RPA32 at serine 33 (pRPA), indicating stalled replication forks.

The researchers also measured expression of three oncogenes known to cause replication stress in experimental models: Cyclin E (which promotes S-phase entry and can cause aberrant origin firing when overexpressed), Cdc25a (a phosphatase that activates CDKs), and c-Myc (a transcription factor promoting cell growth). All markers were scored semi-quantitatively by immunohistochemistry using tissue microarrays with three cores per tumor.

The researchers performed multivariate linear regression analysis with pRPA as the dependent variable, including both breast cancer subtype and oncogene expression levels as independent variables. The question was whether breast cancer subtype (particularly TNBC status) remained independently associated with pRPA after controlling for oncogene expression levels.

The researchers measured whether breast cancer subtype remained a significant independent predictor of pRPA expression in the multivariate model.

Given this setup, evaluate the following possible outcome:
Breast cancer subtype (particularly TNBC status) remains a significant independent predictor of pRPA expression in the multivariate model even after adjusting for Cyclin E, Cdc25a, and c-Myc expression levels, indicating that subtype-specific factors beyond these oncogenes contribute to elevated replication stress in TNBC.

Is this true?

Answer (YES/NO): NO